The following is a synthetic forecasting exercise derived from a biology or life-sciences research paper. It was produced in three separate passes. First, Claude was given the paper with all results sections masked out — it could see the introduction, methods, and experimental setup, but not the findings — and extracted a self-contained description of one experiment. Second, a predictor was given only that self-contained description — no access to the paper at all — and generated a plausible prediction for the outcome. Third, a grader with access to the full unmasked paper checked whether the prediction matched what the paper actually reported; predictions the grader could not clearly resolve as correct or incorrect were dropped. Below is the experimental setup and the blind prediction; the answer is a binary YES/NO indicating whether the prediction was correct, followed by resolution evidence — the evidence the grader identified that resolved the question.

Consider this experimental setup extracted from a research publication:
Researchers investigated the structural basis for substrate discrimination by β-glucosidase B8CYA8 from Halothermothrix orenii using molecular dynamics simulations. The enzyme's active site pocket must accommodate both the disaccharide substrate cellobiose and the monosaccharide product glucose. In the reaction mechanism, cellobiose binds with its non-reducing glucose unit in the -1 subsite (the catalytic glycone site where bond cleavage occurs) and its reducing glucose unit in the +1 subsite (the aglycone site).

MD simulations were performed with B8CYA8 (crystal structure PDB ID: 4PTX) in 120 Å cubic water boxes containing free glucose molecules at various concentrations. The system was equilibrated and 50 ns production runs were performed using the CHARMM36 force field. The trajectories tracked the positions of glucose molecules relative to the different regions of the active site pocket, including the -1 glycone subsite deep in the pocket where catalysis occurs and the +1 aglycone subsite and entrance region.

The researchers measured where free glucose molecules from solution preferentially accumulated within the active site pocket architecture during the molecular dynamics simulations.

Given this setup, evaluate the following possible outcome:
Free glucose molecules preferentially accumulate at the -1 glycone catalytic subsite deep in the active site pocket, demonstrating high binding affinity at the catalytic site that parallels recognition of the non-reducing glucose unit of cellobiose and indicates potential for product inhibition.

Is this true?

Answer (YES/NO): NO